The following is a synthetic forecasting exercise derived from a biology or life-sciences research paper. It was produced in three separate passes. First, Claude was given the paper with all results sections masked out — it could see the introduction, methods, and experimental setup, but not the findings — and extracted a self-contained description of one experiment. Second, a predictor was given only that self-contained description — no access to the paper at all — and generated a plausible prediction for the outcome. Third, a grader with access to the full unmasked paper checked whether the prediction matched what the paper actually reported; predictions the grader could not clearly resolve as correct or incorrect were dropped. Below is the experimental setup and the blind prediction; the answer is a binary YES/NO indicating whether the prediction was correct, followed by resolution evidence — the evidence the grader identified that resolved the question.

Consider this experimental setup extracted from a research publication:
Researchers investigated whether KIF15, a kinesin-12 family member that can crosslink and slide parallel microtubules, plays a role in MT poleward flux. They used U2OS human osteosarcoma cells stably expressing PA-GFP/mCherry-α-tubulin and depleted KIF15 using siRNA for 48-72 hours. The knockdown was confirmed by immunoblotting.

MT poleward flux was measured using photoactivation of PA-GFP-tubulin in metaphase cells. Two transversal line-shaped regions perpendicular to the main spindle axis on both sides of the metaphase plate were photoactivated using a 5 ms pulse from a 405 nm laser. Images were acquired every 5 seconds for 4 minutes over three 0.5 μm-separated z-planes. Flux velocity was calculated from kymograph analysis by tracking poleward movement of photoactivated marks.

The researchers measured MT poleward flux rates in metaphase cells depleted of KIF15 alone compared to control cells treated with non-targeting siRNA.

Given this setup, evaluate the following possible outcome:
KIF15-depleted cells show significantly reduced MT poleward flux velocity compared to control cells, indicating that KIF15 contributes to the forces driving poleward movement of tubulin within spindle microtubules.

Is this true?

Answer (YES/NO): NO